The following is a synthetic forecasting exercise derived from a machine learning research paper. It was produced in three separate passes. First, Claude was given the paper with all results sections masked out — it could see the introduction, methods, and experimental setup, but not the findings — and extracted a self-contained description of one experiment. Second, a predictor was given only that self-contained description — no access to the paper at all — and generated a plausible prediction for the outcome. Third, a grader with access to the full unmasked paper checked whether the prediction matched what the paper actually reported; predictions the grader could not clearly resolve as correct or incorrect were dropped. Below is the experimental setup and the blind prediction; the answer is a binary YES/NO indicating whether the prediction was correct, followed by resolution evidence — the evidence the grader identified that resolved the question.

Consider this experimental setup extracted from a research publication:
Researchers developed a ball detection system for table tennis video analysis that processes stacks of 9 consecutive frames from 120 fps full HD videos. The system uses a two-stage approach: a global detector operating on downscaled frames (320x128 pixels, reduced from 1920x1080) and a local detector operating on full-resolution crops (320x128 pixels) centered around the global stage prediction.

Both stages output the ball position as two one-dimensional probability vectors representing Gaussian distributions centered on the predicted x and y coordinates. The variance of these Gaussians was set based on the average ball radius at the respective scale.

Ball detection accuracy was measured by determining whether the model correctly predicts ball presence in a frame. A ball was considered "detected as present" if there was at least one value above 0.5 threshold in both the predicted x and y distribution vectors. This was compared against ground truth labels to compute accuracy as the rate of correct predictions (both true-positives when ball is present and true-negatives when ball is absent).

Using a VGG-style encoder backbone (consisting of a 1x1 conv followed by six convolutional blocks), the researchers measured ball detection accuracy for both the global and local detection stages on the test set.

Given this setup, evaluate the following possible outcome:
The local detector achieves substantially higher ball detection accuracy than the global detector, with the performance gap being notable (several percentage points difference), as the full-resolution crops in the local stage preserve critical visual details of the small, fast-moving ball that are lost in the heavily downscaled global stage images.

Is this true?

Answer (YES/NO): NO